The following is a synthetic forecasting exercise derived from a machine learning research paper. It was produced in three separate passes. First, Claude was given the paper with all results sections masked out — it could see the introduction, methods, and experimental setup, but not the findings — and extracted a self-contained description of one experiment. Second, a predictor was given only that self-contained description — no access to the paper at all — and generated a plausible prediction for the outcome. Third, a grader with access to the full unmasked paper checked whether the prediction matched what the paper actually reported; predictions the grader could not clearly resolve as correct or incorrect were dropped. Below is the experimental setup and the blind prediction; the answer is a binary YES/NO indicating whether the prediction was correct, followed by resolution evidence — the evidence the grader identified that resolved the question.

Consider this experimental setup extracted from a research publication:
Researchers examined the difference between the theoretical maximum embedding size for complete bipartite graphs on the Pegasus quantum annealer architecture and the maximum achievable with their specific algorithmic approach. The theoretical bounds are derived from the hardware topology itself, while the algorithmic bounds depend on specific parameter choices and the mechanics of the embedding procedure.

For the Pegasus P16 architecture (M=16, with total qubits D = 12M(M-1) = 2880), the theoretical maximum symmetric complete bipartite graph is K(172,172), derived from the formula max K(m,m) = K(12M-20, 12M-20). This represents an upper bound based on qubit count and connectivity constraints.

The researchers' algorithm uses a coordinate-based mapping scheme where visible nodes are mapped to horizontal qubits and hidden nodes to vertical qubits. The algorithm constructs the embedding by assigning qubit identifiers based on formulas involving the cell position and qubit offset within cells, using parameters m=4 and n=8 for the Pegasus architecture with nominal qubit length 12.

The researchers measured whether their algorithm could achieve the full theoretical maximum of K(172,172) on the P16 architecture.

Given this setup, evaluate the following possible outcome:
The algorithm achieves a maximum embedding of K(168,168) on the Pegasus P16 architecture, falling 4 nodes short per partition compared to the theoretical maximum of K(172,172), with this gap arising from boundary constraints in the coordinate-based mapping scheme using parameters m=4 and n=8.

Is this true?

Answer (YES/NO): NO